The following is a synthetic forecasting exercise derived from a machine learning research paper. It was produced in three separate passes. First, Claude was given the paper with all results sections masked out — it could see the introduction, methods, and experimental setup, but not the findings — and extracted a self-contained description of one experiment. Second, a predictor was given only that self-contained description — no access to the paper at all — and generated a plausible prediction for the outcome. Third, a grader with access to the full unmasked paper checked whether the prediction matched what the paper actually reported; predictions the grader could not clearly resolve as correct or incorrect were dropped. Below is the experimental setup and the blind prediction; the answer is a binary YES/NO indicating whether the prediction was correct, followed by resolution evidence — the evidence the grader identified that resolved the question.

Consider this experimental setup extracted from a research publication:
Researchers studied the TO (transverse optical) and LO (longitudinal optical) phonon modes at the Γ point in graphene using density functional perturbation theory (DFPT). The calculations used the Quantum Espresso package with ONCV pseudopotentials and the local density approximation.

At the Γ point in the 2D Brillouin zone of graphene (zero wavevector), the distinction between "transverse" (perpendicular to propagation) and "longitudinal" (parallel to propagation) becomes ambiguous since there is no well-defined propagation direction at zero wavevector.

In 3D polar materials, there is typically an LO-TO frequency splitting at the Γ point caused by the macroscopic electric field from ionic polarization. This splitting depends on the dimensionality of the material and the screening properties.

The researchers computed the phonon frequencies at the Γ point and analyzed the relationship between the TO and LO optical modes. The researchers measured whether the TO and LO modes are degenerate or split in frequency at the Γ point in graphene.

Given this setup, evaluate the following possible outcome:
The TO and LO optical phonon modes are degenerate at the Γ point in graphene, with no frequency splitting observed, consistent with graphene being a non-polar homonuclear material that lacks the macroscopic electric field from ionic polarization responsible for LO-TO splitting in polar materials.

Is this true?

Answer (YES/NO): YES